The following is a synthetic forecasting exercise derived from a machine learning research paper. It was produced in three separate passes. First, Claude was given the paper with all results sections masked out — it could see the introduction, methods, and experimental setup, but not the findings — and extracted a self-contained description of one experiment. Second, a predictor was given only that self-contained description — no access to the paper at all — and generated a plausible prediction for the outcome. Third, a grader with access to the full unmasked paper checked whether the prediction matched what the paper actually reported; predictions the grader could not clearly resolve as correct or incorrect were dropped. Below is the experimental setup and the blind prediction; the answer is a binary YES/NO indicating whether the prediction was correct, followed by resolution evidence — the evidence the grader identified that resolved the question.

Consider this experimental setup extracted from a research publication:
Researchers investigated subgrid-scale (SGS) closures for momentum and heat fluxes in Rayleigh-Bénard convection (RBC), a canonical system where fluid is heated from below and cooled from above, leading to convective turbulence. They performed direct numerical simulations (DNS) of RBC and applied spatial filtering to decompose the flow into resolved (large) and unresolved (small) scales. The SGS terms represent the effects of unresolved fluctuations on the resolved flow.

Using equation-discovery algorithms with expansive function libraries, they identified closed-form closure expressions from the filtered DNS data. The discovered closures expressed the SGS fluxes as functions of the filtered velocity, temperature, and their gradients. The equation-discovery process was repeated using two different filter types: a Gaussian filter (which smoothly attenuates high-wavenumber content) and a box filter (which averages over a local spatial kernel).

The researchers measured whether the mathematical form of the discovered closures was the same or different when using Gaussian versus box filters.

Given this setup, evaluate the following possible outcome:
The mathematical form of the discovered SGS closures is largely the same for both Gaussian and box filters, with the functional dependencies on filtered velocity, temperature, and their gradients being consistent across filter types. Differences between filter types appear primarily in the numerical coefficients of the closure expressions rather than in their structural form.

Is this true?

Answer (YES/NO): YES